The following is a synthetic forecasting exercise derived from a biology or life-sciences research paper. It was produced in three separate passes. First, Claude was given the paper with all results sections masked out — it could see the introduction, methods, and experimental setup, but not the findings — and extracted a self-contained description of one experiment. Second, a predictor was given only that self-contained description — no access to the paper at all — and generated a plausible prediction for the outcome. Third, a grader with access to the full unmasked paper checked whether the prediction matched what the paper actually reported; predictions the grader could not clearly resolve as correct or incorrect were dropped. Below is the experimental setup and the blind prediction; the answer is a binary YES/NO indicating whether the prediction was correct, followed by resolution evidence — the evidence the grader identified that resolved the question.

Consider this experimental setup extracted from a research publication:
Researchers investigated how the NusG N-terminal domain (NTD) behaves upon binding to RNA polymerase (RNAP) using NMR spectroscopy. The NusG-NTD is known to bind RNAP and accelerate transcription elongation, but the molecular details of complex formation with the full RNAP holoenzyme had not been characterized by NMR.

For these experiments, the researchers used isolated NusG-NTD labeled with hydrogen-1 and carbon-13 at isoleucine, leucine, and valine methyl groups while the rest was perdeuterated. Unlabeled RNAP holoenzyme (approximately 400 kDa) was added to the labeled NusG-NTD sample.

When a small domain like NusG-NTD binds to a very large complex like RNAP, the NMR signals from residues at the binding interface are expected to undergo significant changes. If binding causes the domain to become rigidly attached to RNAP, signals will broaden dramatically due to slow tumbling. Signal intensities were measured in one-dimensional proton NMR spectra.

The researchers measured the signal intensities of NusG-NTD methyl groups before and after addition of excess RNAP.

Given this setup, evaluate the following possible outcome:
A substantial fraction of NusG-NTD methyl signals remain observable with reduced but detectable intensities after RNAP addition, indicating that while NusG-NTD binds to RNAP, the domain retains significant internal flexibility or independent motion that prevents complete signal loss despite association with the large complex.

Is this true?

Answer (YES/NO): NO